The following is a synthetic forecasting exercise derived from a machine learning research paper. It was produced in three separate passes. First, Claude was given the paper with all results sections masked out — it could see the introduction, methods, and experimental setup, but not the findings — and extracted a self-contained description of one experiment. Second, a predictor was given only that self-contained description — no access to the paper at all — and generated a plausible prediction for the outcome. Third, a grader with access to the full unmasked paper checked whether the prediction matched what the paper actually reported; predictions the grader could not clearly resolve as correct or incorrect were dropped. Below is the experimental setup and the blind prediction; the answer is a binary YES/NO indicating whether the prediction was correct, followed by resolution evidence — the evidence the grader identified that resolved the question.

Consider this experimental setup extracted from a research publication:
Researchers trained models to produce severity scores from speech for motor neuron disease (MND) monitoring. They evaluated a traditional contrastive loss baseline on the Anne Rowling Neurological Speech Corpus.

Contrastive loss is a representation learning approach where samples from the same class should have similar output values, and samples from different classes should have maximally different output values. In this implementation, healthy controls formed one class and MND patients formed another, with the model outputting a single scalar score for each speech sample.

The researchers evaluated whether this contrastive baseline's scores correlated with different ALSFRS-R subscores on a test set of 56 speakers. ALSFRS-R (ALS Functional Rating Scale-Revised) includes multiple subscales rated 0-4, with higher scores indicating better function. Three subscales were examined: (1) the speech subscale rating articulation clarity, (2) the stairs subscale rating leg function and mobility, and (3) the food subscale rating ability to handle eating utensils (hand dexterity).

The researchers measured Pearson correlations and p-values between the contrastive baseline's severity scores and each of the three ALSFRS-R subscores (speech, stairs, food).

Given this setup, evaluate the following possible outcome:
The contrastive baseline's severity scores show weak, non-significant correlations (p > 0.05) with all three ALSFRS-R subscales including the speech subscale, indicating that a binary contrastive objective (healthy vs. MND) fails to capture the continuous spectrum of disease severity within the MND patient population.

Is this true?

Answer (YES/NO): NO